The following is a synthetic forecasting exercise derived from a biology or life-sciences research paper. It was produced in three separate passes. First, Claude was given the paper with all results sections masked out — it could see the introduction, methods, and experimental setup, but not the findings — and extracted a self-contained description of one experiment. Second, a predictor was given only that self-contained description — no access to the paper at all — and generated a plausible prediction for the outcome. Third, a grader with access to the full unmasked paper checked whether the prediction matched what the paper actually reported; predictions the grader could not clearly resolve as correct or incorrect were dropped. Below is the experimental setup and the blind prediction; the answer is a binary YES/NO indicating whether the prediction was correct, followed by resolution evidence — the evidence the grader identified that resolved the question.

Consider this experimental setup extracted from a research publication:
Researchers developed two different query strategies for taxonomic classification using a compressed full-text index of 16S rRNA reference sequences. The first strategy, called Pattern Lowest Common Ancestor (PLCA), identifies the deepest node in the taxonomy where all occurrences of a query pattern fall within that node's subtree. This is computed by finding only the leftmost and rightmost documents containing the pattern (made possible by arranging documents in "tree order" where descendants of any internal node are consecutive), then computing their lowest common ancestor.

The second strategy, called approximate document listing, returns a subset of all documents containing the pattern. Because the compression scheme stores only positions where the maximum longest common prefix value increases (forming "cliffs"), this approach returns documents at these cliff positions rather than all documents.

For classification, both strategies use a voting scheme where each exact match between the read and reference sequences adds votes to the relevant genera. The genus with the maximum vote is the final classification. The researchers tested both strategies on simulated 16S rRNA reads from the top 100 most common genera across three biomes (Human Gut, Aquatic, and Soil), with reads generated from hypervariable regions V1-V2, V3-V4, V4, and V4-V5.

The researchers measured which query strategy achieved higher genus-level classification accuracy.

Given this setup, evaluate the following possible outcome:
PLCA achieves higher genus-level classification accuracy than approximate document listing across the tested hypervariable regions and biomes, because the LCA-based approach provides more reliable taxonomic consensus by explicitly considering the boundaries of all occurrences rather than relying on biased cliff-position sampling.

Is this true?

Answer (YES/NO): NO